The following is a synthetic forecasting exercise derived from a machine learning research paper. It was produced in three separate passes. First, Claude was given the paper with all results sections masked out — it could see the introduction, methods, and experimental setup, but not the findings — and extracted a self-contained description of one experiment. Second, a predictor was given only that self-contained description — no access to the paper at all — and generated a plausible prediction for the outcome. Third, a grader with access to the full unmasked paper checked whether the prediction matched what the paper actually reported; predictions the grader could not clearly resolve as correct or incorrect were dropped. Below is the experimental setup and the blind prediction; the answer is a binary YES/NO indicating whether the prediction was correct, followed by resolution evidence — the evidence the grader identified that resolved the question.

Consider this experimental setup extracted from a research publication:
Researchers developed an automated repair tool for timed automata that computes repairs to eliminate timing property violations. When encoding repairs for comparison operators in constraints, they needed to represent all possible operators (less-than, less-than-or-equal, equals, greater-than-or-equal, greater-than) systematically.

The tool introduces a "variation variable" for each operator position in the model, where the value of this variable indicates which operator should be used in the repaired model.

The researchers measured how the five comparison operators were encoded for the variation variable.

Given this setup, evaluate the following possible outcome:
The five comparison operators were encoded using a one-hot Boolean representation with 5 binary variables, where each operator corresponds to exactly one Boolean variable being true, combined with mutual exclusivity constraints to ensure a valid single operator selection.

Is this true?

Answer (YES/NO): NO